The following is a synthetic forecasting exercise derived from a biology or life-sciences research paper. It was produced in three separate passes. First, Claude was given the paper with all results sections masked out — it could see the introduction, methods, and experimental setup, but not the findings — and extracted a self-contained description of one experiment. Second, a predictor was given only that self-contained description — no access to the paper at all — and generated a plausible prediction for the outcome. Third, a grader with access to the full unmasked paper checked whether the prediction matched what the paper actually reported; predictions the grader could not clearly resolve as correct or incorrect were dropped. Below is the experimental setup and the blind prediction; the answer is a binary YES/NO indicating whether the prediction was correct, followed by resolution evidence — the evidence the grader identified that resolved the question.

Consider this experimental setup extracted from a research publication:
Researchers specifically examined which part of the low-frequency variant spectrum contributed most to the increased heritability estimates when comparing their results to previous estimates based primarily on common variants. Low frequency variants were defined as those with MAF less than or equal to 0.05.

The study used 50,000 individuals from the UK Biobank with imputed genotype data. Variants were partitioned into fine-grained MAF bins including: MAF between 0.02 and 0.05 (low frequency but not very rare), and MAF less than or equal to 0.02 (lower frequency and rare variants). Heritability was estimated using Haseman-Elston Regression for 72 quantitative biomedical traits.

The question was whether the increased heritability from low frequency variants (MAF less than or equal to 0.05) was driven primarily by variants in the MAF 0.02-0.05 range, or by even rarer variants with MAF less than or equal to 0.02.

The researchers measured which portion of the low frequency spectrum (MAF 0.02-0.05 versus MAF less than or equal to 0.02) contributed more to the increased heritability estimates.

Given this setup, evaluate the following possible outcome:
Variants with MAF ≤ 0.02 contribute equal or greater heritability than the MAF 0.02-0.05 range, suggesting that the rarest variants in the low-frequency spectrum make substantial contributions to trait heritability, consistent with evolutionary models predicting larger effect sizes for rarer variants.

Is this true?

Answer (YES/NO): YES